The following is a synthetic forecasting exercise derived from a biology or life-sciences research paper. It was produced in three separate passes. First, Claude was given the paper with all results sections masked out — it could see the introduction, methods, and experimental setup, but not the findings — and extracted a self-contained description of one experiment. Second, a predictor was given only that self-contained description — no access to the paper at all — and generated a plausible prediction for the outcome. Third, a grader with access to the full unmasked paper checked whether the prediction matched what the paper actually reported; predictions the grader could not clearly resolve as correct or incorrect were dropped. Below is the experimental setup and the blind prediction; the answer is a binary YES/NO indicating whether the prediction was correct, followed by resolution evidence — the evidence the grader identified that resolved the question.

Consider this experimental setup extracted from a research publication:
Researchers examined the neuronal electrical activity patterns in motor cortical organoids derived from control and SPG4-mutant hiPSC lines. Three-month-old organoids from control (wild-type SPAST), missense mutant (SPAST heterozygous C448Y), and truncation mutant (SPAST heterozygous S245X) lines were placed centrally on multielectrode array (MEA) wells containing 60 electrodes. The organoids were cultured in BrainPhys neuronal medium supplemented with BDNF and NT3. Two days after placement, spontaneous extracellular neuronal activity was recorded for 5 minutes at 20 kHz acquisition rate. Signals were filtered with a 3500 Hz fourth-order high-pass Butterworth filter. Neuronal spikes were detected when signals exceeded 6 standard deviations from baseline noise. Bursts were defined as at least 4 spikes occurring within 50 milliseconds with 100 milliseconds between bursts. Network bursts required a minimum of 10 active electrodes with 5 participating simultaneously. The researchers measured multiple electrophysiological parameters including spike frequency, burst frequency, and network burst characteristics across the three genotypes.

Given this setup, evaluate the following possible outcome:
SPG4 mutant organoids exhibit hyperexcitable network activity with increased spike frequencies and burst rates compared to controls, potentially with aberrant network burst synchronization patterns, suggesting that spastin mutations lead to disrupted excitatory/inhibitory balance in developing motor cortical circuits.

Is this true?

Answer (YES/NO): NO